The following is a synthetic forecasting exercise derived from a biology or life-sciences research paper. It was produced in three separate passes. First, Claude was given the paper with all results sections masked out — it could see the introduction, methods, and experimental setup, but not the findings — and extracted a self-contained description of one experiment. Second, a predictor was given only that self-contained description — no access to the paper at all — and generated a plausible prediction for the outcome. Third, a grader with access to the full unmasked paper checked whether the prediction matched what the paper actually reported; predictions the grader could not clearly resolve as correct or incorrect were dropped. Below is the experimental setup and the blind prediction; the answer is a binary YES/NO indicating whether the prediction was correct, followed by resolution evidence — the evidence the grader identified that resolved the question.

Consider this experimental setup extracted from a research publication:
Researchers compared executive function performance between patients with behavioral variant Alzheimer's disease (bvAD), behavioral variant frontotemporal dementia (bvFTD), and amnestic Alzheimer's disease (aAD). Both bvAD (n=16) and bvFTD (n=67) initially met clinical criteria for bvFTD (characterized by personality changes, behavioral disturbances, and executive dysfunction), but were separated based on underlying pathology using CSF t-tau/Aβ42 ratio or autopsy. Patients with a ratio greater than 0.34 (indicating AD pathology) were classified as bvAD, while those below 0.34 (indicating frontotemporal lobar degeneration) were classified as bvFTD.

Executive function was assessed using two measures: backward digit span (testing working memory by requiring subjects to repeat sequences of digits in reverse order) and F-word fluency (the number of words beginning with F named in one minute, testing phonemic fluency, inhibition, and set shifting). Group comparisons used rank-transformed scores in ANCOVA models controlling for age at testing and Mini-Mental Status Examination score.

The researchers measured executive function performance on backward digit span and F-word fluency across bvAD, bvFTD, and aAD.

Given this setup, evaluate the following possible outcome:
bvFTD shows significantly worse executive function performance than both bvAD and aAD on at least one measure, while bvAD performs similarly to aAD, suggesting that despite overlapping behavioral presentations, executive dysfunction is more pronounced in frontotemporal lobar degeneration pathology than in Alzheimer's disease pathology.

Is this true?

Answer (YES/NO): NO